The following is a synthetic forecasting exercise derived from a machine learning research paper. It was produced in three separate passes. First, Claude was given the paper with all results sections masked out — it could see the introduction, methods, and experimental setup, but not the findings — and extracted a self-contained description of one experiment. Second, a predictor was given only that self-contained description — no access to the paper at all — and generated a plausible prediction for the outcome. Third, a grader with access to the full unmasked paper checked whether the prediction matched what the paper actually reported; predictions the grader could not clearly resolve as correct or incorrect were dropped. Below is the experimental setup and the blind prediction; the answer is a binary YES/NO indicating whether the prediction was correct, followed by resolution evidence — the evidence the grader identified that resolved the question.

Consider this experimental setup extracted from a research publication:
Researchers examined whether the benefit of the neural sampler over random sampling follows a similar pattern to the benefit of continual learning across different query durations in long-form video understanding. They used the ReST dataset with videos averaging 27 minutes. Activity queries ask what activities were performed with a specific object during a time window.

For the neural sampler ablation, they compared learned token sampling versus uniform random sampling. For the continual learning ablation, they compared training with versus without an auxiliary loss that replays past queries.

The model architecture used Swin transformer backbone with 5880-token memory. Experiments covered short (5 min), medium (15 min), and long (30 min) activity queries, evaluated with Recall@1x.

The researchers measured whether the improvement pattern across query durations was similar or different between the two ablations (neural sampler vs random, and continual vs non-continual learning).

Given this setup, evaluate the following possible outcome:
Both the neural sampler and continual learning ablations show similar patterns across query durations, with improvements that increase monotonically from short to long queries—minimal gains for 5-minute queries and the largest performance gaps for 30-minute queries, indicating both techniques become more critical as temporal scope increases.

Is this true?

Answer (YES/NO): NO